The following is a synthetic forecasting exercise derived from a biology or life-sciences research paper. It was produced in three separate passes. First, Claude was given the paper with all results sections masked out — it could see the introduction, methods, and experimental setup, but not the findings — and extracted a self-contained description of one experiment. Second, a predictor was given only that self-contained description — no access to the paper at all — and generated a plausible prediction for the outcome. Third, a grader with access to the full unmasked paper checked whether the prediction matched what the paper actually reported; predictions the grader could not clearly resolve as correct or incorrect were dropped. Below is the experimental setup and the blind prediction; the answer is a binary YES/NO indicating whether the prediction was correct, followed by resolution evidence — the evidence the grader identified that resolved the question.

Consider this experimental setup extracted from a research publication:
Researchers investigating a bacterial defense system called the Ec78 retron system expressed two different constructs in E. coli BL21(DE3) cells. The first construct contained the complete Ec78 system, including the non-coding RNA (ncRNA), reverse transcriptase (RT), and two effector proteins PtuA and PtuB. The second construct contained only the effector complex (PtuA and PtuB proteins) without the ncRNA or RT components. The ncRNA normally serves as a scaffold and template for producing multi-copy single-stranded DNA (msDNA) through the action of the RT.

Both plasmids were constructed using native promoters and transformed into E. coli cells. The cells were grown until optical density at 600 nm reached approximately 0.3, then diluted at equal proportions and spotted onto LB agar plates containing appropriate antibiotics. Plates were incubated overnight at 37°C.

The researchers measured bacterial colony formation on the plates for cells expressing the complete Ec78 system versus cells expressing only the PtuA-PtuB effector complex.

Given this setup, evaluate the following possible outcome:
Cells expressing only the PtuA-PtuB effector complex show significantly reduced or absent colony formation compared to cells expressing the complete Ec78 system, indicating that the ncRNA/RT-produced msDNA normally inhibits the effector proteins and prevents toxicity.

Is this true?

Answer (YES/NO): YES